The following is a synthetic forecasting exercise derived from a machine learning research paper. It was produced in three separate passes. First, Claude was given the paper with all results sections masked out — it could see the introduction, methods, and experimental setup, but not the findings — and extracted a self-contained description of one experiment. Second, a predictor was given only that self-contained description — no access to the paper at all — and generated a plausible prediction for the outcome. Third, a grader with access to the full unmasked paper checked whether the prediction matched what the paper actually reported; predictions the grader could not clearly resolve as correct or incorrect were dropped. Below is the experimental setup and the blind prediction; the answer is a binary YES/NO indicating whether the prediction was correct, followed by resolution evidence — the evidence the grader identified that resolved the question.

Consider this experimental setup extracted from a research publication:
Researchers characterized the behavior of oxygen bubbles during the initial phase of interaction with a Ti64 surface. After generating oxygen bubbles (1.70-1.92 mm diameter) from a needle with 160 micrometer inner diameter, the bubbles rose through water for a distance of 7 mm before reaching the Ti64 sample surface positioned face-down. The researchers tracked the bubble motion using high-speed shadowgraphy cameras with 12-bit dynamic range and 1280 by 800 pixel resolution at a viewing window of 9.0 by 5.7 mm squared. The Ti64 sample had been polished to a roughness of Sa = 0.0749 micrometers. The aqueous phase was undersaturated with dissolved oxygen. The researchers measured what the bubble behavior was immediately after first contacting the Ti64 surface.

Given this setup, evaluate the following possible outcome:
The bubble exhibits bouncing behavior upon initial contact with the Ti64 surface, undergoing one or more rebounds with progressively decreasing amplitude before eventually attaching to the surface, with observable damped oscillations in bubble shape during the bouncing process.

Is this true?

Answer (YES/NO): YES